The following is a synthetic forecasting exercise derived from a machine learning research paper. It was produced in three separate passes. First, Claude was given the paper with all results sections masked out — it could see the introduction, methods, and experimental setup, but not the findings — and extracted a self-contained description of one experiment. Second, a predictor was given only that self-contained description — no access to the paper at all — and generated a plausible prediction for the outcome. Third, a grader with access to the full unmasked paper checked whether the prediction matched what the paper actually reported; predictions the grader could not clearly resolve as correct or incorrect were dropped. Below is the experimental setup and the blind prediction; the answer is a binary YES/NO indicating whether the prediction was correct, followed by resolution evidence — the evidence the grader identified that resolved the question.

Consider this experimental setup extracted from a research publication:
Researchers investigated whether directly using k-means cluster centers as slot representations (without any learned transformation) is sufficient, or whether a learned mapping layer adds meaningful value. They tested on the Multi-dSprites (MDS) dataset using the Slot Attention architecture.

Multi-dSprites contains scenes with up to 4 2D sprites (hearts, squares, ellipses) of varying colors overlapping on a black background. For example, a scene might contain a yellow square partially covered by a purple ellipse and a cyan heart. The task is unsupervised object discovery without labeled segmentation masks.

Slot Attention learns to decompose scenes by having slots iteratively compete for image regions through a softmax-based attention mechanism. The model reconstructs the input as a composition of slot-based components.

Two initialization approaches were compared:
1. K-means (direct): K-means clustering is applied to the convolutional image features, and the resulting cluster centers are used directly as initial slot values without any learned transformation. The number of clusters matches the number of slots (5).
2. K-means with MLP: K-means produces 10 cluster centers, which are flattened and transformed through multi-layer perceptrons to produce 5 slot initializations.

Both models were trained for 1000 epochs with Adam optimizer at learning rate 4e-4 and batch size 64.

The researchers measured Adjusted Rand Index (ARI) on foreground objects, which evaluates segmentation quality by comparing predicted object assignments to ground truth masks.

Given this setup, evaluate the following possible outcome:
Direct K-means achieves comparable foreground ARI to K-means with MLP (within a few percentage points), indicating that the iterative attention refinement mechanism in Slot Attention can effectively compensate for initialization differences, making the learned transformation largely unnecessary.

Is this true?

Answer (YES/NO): NO